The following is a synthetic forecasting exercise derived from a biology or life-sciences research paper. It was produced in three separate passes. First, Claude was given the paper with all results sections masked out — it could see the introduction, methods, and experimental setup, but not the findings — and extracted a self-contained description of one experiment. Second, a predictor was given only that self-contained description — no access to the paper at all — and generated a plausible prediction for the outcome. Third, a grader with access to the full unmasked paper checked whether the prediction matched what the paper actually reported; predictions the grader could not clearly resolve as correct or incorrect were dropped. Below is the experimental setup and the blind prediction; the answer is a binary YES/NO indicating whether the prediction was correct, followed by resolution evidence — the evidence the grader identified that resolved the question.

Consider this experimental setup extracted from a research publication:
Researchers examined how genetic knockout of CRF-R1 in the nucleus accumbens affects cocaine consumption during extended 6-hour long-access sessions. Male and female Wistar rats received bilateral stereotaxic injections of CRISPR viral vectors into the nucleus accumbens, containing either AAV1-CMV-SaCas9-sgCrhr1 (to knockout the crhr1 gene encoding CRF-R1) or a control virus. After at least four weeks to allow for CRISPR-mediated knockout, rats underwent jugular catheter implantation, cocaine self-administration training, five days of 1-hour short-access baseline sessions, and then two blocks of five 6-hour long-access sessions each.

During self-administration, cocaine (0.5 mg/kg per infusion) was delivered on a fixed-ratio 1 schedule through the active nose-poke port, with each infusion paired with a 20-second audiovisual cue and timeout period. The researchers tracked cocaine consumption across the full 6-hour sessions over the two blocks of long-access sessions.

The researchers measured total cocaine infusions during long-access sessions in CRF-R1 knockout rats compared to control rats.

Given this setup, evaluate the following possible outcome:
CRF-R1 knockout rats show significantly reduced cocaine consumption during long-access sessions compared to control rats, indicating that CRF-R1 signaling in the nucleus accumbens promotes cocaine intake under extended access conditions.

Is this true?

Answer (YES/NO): NO